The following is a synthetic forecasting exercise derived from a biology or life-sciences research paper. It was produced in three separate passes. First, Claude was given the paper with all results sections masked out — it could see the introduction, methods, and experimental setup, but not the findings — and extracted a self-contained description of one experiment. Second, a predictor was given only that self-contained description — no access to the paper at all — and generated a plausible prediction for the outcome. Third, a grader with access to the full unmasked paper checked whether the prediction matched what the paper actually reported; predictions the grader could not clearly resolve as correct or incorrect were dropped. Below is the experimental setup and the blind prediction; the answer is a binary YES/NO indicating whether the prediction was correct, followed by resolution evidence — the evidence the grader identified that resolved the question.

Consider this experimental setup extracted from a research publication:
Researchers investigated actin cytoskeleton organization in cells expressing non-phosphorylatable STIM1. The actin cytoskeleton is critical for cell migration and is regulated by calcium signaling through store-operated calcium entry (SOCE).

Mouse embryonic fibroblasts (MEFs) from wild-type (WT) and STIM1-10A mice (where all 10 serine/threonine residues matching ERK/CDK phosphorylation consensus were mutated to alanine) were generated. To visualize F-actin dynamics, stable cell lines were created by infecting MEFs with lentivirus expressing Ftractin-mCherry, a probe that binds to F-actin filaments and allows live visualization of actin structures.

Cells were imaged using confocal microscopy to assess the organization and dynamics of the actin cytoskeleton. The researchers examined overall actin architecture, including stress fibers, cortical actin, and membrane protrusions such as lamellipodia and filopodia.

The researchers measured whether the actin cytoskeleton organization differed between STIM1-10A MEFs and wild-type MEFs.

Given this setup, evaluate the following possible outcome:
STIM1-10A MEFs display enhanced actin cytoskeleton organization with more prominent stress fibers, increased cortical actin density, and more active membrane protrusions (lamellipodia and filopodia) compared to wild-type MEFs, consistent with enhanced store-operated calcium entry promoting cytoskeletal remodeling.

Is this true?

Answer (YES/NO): NO